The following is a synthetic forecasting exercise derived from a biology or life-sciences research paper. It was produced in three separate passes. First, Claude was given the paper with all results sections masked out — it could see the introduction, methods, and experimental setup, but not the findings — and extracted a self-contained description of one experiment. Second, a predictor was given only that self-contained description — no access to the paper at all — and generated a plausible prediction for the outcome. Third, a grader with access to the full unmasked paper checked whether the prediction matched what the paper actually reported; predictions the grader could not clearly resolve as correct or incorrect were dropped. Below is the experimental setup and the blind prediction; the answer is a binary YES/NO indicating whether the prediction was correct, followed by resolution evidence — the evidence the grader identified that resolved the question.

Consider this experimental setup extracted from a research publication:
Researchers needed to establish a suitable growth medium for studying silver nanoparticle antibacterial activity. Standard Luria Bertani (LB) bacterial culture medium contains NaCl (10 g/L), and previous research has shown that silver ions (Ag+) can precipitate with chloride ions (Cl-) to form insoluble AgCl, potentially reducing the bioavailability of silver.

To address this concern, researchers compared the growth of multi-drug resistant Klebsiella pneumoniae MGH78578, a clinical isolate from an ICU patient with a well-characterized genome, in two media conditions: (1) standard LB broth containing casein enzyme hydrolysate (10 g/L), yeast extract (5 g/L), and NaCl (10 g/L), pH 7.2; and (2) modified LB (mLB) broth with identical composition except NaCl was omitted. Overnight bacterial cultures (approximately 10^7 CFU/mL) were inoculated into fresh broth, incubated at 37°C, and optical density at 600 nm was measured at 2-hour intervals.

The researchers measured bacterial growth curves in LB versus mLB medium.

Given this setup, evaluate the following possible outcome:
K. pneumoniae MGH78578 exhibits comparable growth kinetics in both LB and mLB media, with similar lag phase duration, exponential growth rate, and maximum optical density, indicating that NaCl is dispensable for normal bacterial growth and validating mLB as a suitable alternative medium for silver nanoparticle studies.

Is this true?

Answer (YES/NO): YES